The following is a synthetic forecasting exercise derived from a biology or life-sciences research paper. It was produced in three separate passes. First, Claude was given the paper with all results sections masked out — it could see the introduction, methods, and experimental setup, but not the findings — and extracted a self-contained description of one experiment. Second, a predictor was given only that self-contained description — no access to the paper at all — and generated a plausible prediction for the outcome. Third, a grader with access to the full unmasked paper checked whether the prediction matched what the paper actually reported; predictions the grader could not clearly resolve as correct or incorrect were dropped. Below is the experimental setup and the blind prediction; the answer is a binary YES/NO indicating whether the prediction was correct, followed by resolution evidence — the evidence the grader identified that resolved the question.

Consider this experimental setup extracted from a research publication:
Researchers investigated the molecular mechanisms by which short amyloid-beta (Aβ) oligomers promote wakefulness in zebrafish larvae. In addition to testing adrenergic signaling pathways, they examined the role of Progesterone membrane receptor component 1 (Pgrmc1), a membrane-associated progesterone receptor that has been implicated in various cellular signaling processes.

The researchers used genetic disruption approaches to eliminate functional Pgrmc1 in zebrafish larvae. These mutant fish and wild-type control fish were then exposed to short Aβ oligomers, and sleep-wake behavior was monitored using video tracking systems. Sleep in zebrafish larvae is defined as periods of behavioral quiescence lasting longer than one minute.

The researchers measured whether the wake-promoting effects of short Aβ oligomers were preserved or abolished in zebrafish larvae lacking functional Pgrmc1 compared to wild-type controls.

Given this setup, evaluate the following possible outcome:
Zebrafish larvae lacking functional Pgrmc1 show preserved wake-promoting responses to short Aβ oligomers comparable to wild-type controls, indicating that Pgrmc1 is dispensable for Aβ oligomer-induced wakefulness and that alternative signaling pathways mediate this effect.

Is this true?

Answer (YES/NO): NO